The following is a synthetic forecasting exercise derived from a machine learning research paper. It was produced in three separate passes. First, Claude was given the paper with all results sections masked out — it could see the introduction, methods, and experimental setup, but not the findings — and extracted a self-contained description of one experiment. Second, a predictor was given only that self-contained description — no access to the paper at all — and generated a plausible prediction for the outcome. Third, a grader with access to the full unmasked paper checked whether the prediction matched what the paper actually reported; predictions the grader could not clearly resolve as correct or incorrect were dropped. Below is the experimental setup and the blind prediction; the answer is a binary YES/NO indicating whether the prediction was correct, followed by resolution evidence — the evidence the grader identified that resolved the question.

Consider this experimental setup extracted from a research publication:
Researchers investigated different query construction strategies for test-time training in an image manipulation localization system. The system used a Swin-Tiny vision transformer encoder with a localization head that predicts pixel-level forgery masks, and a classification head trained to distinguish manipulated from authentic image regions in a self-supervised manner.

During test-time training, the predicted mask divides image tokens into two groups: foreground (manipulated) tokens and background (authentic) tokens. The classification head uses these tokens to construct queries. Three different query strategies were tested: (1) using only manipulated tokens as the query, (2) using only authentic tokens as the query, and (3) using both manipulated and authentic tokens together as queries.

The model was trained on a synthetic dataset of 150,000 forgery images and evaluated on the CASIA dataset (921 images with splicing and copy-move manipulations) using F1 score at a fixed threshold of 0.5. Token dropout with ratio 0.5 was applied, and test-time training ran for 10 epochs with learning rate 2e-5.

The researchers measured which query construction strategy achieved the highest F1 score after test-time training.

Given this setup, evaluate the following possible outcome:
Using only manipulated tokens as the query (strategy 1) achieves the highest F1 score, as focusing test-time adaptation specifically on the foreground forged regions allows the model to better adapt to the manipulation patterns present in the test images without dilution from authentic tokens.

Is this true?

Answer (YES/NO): YES